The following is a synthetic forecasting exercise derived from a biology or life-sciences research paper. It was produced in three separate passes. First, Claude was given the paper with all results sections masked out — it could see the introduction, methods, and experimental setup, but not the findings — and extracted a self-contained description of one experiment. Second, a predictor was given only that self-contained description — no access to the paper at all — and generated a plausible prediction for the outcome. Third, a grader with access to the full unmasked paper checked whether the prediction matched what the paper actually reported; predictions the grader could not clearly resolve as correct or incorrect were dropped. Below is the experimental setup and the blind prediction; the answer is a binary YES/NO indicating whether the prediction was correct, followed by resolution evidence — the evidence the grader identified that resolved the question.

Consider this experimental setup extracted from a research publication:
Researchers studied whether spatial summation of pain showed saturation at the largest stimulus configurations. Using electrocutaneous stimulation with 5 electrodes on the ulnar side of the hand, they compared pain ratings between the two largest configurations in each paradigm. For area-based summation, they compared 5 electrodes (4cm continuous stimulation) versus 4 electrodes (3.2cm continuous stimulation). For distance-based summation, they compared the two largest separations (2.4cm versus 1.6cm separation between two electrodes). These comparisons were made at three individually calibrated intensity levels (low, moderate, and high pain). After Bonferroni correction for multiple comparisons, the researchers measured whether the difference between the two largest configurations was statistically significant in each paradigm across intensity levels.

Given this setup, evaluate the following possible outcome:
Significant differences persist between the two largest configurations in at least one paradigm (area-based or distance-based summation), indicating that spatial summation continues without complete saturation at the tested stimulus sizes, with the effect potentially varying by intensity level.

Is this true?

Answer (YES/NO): NO